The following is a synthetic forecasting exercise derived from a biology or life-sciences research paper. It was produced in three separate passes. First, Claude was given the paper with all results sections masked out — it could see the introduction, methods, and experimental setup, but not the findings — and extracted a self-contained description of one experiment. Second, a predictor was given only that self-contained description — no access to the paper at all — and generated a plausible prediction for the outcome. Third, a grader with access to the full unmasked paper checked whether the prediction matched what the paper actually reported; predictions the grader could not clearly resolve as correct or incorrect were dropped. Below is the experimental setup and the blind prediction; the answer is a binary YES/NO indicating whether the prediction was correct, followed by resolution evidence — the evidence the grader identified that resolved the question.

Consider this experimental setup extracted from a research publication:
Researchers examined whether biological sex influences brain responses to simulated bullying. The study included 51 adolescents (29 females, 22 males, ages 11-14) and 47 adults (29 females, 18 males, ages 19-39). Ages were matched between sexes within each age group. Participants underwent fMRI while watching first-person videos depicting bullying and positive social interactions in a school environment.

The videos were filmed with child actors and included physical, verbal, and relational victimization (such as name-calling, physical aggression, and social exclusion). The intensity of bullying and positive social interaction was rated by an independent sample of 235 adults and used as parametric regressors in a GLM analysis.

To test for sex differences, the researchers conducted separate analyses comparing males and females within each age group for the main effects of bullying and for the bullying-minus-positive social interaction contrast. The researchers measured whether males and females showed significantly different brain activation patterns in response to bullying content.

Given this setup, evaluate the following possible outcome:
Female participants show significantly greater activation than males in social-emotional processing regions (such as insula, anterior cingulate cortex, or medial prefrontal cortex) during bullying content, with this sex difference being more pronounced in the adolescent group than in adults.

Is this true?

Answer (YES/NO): NO